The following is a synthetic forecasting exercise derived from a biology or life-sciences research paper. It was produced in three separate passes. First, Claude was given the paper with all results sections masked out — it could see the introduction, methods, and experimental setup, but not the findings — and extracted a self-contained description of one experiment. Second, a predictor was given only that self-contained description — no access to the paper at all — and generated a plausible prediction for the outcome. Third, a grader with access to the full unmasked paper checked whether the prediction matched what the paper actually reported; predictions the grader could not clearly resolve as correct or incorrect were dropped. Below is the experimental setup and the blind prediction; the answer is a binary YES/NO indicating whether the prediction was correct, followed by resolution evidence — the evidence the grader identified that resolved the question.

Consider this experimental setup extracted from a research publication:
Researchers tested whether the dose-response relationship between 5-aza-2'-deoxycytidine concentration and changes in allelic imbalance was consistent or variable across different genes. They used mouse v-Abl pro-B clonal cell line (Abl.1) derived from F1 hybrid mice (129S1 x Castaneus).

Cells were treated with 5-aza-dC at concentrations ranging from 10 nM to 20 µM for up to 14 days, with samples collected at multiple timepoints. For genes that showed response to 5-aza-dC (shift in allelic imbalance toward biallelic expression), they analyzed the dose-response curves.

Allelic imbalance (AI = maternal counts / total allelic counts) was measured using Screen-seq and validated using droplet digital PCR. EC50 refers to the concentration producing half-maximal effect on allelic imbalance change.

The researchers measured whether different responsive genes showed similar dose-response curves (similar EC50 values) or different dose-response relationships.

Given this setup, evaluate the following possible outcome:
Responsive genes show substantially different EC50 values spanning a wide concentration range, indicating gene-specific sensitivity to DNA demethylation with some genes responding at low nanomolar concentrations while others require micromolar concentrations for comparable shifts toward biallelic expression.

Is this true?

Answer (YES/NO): NO